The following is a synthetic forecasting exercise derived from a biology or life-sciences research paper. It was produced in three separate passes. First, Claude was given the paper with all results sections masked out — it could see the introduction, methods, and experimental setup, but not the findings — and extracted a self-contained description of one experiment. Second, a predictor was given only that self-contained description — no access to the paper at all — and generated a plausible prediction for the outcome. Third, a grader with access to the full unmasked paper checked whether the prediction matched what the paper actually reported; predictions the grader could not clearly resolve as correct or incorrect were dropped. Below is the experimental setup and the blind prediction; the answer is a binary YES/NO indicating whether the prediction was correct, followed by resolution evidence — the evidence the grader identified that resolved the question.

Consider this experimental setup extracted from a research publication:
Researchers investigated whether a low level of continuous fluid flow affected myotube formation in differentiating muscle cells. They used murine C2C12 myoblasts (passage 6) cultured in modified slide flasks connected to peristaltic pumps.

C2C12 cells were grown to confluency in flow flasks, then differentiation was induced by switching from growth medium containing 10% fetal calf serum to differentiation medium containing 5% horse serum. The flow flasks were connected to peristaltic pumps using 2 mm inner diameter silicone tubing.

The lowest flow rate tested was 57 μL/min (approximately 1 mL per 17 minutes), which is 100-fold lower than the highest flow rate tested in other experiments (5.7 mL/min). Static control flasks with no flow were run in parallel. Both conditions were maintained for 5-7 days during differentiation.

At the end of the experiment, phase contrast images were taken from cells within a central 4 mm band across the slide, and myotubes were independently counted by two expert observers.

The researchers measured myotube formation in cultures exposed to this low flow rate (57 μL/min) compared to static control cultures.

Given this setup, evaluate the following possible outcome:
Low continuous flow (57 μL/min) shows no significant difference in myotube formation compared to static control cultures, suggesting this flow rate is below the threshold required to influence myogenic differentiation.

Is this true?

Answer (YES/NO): NO